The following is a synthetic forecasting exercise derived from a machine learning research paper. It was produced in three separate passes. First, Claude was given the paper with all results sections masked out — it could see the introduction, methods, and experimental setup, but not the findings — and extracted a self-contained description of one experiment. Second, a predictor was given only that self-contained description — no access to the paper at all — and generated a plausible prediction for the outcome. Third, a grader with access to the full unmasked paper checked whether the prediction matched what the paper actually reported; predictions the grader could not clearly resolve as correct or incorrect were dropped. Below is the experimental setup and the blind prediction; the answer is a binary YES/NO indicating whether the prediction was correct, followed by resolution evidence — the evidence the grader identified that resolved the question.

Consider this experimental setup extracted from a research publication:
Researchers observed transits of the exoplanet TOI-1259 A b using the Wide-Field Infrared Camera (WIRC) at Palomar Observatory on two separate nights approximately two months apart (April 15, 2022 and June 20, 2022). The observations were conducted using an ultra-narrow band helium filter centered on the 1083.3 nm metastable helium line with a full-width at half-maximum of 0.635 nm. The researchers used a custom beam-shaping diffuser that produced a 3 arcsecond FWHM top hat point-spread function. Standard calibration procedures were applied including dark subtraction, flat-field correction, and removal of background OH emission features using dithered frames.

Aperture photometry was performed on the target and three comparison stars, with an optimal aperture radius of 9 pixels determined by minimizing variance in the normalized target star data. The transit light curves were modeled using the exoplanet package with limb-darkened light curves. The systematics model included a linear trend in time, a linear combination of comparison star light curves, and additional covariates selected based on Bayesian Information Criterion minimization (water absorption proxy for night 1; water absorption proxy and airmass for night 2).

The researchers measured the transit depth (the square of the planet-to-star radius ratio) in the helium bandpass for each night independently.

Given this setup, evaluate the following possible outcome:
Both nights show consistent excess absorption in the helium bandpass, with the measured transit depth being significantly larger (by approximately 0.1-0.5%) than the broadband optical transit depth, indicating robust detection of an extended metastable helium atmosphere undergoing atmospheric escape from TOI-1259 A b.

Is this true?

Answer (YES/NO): YES